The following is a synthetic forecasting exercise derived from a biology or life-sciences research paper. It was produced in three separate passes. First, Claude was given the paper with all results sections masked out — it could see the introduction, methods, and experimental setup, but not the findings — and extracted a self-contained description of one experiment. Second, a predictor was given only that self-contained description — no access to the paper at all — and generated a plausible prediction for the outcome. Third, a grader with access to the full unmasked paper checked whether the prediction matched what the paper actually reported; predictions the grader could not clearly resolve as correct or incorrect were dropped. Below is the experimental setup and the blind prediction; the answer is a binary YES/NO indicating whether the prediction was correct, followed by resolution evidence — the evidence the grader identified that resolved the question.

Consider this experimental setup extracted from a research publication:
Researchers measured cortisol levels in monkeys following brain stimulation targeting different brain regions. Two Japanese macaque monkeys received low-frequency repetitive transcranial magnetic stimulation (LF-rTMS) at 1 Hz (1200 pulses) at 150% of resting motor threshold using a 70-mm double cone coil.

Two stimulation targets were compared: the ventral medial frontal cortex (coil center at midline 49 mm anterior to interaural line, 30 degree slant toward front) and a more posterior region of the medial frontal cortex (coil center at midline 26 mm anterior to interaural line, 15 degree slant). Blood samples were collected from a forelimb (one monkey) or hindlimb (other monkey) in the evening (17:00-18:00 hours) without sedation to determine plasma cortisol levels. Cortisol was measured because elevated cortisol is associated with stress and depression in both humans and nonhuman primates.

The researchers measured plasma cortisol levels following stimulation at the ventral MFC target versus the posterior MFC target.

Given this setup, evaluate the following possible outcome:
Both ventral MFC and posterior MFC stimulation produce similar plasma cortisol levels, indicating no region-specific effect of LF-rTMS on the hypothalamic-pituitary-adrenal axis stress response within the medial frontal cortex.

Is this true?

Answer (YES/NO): NO